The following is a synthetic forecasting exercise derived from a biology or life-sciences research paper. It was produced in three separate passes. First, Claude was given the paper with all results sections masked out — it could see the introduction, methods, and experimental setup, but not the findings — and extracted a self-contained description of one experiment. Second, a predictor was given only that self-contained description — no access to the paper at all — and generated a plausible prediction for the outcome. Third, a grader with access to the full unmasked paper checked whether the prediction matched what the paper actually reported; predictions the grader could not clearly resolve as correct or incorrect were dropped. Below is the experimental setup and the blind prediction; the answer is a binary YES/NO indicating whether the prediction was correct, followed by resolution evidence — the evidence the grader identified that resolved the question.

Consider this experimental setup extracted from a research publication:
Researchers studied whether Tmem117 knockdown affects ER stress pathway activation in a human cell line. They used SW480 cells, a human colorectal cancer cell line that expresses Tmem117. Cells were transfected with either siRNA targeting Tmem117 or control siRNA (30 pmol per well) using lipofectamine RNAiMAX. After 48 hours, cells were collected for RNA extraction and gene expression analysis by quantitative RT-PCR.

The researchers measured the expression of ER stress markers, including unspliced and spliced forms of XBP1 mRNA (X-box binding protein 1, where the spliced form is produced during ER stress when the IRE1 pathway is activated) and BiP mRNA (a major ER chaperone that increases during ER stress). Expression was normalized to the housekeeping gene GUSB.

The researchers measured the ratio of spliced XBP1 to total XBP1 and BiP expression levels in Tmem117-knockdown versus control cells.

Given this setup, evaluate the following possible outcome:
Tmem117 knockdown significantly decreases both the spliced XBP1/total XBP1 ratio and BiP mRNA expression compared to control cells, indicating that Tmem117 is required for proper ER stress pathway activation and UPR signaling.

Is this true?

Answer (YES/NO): NO